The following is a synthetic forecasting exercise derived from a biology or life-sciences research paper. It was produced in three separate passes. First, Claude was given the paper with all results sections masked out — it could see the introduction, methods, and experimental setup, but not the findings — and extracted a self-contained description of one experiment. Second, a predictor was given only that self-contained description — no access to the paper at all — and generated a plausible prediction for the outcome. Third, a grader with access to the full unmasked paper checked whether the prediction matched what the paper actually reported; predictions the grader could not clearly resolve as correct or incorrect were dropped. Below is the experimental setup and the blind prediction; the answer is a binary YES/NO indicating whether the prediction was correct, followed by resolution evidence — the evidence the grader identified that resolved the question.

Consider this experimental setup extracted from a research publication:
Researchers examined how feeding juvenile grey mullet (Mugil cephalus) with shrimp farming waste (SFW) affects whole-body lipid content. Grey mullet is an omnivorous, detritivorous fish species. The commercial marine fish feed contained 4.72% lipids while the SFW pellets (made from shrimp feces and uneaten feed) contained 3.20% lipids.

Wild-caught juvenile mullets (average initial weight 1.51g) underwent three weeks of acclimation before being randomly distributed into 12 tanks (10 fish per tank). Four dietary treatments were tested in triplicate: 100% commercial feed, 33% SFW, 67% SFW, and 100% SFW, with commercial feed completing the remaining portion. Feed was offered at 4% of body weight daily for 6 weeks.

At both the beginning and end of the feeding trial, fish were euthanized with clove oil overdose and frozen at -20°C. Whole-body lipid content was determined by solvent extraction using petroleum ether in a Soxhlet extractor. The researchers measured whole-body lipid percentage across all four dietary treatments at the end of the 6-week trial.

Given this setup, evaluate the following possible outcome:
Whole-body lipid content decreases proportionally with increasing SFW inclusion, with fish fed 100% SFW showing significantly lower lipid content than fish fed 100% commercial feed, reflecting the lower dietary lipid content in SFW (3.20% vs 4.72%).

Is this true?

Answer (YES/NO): YES